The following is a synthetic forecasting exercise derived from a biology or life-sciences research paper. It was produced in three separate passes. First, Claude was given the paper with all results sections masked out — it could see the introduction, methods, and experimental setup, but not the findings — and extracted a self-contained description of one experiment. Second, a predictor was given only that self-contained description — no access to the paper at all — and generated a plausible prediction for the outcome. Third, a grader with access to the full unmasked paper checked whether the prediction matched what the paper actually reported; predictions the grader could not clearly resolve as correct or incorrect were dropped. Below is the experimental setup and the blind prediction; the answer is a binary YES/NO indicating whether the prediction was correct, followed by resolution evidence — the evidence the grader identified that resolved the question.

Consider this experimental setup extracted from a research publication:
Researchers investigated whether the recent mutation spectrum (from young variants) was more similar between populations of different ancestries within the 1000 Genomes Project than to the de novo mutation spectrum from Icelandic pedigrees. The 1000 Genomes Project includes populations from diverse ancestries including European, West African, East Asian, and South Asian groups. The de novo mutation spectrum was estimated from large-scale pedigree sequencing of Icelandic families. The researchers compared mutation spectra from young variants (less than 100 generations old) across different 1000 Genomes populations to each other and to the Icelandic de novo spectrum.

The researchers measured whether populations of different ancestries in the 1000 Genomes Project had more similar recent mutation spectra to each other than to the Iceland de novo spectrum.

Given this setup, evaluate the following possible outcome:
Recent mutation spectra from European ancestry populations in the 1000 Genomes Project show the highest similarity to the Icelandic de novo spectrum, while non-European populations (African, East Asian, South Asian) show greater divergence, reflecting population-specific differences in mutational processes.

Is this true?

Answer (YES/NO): NO